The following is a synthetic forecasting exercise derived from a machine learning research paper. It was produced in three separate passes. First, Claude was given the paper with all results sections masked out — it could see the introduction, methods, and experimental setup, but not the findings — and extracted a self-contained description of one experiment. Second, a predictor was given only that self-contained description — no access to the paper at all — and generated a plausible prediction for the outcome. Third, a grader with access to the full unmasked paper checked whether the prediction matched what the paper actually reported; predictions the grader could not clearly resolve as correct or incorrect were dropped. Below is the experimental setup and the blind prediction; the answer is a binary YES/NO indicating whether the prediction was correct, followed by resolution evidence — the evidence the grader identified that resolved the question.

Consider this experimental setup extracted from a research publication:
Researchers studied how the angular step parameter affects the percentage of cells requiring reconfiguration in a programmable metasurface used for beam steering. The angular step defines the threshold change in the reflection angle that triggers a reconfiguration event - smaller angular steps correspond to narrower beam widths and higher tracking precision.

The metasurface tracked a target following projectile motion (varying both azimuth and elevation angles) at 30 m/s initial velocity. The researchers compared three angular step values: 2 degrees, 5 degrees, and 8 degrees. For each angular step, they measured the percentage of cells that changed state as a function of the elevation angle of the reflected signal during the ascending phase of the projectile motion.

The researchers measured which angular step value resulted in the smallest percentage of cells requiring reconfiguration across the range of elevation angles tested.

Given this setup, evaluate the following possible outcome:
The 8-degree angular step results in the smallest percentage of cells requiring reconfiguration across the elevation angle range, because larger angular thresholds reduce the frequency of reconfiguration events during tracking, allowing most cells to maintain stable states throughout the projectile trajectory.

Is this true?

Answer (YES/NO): NO